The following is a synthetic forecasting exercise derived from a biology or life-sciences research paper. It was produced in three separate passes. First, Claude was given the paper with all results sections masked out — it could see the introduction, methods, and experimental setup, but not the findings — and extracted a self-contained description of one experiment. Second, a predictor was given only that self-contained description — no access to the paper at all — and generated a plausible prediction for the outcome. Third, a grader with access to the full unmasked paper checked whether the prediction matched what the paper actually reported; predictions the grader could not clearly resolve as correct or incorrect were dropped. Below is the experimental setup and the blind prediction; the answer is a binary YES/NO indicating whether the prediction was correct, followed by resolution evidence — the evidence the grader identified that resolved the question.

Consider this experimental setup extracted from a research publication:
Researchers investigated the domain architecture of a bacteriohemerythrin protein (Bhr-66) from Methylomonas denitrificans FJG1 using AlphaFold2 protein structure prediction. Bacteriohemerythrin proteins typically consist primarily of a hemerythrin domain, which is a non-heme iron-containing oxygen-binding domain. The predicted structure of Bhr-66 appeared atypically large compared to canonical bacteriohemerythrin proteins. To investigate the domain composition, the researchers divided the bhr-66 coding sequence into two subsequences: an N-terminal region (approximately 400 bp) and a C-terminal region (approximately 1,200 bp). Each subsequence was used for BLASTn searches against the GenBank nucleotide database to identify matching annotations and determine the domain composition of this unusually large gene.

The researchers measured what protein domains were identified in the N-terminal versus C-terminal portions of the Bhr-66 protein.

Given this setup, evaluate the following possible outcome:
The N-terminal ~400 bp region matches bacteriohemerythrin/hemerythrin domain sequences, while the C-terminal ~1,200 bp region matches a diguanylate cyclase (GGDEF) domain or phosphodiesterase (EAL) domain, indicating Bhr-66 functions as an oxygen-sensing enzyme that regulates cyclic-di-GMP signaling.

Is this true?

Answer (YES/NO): NO